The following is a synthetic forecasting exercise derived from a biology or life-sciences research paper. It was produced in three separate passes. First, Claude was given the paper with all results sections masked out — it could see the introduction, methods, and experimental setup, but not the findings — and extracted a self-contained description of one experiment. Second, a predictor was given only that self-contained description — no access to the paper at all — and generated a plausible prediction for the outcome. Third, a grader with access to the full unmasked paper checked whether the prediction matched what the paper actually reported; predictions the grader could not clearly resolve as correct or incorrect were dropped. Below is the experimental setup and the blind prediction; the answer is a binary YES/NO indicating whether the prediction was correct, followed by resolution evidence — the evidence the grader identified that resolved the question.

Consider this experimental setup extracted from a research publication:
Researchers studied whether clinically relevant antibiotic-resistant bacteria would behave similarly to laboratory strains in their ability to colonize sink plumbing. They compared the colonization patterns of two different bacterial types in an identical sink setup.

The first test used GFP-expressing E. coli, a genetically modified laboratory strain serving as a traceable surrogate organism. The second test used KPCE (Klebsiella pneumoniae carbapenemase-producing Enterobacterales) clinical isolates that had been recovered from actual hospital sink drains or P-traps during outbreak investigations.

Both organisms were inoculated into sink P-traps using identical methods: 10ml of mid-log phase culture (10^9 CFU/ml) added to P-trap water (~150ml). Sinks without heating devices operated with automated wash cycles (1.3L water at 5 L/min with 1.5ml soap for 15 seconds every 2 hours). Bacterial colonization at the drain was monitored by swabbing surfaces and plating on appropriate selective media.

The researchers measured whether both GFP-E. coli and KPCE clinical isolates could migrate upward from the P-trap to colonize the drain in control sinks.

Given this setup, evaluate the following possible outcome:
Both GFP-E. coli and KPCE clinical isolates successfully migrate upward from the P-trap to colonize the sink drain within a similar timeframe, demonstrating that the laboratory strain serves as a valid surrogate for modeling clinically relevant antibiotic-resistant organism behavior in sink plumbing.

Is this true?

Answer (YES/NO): NO